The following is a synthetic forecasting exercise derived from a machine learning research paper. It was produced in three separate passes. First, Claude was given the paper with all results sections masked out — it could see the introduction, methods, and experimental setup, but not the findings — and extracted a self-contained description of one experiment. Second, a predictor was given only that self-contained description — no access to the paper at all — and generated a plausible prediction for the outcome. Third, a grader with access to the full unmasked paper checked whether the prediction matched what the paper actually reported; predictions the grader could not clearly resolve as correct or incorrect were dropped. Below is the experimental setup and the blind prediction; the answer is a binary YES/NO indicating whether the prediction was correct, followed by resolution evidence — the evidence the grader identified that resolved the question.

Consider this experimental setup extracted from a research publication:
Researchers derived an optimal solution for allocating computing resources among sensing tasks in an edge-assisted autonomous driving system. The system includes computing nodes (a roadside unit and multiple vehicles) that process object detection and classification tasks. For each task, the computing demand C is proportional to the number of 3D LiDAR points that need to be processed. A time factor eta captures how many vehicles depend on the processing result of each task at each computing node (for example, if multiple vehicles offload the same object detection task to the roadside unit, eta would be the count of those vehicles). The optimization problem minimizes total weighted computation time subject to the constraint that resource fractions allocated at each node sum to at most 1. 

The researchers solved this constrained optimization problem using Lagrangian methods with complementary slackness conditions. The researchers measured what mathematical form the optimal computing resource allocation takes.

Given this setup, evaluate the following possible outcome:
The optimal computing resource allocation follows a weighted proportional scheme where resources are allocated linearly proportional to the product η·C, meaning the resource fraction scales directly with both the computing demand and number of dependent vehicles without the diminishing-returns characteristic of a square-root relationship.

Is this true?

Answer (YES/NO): NO